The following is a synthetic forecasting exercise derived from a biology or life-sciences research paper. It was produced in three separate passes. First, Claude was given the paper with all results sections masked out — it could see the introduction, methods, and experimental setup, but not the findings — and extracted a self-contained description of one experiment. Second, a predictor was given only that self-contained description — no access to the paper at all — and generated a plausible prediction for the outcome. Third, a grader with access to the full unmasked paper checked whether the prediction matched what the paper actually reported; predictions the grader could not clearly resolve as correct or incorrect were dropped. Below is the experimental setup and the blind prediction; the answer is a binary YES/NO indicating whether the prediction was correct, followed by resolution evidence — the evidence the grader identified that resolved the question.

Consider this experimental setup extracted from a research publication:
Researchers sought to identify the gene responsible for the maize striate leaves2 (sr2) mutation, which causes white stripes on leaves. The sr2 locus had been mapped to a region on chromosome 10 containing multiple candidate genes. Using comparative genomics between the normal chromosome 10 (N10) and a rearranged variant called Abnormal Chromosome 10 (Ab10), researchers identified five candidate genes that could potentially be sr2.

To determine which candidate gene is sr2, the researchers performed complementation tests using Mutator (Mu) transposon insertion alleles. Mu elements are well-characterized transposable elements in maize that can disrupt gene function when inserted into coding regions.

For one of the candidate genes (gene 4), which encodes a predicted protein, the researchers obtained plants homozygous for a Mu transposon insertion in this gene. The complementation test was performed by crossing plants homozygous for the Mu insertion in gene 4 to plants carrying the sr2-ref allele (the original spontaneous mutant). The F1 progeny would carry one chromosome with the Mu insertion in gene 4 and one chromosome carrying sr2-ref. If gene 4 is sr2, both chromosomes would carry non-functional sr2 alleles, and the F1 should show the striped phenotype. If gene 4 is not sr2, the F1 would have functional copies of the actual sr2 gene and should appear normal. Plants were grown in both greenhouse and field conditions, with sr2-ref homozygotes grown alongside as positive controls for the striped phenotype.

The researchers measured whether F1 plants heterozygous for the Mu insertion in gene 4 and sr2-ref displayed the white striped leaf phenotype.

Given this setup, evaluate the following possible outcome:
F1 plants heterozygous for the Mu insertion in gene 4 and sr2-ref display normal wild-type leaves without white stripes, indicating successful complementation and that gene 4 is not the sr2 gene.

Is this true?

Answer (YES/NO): YES